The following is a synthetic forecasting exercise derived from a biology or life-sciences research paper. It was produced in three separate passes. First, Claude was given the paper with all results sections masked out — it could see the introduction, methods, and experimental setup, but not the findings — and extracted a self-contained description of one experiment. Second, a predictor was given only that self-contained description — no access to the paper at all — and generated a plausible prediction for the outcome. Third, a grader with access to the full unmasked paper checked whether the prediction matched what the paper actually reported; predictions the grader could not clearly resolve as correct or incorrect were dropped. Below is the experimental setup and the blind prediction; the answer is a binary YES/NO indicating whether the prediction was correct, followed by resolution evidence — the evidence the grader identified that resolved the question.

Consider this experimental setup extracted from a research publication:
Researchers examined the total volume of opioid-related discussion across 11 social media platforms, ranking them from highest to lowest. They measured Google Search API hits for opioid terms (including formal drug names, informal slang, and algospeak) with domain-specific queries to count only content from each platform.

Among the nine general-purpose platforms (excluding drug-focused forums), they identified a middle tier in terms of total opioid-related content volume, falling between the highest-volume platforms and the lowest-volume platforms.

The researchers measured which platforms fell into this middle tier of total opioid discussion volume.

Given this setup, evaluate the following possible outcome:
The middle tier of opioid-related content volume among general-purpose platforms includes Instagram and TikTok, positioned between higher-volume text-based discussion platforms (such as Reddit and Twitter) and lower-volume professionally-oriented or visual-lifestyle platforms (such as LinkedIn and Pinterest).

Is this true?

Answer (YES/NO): NO